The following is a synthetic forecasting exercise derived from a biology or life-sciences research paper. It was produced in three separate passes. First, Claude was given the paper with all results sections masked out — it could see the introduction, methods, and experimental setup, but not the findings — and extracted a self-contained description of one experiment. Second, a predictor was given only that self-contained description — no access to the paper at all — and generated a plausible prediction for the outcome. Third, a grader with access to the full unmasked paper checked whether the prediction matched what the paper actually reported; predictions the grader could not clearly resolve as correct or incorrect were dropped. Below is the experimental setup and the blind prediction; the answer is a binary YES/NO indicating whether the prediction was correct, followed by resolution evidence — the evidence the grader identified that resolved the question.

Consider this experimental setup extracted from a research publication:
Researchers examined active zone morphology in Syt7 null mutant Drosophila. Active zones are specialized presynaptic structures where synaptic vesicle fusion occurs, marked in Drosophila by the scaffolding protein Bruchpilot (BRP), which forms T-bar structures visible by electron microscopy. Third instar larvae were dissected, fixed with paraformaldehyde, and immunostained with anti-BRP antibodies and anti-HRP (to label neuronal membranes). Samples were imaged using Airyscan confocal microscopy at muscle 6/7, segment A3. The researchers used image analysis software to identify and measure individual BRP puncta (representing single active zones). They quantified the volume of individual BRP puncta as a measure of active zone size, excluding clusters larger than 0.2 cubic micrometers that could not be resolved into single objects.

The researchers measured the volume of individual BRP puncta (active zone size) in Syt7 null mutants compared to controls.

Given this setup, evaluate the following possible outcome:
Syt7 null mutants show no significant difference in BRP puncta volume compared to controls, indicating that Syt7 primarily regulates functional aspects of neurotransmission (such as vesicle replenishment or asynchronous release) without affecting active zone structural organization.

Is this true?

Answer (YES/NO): NO